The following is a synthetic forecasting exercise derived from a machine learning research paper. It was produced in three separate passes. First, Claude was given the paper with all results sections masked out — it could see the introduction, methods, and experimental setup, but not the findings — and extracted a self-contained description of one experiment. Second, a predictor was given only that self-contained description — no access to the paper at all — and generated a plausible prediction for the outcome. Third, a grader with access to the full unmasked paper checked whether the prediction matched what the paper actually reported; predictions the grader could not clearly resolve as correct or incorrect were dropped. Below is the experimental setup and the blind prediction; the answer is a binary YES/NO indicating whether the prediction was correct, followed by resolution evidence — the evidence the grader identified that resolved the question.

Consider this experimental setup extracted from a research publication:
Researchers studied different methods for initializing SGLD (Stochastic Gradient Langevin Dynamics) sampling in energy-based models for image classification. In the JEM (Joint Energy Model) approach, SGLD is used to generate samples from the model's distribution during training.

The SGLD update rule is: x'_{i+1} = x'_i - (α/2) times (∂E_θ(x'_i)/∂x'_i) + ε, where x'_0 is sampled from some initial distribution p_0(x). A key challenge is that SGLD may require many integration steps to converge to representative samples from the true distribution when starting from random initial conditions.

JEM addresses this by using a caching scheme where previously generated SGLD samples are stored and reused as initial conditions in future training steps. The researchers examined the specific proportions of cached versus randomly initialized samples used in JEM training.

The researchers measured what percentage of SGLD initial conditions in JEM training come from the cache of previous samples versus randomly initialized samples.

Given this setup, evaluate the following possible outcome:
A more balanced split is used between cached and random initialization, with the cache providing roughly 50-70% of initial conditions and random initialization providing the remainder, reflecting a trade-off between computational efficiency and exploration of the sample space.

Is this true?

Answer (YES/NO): NO